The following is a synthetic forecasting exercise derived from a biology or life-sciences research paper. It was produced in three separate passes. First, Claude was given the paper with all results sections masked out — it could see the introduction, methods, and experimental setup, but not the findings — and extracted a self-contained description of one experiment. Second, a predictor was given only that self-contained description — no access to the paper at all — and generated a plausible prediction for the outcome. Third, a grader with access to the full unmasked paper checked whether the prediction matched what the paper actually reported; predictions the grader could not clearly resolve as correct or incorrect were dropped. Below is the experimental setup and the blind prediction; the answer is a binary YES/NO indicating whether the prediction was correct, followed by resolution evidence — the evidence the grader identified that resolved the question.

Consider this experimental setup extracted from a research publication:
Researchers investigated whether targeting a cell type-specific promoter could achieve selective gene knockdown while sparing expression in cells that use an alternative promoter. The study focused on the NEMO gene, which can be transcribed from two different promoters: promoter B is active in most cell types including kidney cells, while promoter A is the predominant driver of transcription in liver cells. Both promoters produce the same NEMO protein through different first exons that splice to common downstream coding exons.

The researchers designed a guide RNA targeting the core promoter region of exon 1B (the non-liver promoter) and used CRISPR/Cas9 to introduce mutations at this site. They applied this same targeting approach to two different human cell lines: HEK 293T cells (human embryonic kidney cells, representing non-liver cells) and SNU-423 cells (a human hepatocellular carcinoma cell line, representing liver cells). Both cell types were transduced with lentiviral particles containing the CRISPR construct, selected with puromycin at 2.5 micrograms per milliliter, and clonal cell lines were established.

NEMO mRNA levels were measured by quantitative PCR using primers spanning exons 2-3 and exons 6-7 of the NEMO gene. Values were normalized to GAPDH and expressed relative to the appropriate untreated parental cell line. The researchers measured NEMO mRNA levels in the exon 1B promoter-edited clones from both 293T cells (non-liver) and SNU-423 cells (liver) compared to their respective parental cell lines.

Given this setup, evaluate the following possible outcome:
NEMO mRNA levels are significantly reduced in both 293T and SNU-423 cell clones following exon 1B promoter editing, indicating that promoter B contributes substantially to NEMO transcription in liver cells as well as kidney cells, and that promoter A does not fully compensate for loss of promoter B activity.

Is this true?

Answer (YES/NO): NO